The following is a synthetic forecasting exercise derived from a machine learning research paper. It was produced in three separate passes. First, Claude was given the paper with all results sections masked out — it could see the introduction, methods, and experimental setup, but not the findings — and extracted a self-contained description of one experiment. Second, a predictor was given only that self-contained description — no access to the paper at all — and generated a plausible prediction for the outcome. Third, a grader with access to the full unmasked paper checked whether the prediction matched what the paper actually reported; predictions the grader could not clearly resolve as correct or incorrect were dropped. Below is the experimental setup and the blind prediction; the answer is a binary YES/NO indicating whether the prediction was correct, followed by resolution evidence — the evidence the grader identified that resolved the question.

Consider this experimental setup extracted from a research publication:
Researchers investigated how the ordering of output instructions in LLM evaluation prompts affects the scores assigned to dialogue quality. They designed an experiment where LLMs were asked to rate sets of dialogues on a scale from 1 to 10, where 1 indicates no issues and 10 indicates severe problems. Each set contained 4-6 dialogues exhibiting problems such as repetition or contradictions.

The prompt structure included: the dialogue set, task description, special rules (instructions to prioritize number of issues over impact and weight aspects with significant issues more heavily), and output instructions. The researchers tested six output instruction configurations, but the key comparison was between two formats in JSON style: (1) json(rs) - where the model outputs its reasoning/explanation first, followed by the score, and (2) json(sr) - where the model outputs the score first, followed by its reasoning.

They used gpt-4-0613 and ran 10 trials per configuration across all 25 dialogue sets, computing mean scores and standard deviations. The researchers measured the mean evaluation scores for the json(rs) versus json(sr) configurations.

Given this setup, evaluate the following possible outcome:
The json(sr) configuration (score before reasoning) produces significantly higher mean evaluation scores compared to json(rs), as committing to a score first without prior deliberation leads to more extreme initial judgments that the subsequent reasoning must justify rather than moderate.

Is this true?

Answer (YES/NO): NO